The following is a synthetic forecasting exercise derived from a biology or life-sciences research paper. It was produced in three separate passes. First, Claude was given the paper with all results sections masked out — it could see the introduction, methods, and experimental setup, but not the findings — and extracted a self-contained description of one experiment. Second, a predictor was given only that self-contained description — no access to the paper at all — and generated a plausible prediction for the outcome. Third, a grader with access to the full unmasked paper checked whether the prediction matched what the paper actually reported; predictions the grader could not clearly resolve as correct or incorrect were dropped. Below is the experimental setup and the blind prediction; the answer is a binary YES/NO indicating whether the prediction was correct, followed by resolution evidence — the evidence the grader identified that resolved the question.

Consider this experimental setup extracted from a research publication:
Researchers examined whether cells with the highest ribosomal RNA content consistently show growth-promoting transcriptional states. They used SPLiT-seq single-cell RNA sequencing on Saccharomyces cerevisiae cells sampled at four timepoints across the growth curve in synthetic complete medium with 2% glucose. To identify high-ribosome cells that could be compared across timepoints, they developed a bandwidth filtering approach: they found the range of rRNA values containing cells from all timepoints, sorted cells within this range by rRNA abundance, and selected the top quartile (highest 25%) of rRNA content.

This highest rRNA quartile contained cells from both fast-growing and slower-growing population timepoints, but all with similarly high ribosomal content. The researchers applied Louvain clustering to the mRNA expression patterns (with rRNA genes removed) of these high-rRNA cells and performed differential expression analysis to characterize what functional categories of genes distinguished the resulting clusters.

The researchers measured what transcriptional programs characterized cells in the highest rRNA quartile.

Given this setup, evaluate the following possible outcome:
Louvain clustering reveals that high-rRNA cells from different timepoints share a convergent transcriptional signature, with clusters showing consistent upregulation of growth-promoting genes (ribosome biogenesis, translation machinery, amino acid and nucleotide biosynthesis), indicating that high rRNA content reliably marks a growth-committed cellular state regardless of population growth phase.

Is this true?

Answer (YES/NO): NO